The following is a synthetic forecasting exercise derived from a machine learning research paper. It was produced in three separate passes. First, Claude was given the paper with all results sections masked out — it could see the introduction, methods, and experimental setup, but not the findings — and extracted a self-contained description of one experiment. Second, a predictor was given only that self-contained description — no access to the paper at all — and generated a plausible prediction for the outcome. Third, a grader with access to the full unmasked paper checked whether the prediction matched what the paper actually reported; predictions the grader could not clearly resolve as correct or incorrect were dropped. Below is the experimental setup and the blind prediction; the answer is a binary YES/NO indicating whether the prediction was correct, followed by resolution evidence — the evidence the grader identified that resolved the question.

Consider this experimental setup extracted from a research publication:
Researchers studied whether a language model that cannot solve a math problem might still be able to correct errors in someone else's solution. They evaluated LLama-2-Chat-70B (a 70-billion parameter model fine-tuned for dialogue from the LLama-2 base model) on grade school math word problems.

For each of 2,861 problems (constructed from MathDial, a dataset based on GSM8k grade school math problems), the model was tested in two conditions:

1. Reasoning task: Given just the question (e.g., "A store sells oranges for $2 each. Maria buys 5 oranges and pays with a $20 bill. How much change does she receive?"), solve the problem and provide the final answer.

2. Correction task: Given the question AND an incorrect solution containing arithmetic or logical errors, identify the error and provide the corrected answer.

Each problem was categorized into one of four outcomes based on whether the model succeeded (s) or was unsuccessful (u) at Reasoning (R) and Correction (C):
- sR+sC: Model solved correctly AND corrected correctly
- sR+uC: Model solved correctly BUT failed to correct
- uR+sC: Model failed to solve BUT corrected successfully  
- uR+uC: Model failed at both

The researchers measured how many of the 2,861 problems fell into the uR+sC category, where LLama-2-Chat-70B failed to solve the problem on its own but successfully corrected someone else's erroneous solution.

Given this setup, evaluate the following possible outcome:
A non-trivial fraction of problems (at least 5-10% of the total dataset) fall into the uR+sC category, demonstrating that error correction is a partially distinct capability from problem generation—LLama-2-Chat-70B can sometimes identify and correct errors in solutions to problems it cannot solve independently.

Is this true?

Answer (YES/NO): YES